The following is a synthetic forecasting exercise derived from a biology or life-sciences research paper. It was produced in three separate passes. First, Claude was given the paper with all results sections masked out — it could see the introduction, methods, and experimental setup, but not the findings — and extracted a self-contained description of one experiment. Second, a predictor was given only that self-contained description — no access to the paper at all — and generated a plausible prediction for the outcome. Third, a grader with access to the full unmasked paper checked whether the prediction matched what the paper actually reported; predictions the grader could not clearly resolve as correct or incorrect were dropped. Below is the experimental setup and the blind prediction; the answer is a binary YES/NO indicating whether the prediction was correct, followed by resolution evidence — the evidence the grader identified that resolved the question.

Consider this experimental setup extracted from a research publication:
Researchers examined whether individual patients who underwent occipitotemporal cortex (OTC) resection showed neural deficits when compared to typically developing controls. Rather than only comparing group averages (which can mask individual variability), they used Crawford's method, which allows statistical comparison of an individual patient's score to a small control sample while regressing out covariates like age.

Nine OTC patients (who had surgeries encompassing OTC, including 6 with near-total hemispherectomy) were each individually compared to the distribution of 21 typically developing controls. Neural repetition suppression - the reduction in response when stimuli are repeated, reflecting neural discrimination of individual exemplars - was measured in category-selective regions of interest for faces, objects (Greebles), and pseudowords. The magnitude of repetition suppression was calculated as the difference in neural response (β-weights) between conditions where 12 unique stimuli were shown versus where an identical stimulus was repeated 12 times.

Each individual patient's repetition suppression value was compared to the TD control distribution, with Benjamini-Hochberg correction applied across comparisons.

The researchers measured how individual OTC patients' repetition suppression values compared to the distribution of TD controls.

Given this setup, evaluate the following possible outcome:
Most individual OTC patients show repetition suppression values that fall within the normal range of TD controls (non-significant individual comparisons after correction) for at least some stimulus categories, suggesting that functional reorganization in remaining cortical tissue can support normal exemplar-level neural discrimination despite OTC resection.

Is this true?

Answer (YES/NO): YES